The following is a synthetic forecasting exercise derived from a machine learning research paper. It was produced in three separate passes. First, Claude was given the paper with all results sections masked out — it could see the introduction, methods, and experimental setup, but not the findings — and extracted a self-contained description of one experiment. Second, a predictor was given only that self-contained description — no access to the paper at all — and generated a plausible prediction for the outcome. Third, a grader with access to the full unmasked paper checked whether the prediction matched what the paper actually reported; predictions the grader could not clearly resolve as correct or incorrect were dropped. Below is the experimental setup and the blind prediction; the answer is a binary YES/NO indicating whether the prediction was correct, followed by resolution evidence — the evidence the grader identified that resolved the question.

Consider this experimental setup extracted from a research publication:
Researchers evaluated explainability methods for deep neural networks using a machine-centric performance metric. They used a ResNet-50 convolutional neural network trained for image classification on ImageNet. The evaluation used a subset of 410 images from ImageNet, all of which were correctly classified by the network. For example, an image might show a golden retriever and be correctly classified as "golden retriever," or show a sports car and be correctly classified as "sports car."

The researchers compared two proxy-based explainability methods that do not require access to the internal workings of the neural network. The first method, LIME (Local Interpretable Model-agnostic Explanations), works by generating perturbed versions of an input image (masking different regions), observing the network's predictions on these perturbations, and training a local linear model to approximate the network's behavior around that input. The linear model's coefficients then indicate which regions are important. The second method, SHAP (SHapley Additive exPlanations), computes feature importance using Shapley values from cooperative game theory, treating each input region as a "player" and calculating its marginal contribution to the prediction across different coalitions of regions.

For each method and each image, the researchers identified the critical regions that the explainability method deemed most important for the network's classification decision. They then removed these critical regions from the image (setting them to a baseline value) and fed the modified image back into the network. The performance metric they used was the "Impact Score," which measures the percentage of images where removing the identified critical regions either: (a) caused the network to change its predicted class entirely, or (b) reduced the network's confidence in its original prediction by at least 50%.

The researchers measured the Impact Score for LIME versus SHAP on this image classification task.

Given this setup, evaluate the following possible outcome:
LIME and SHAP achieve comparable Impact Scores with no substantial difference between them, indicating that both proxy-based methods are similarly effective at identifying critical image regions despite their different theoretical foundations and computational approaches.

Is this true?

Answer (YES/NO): NO